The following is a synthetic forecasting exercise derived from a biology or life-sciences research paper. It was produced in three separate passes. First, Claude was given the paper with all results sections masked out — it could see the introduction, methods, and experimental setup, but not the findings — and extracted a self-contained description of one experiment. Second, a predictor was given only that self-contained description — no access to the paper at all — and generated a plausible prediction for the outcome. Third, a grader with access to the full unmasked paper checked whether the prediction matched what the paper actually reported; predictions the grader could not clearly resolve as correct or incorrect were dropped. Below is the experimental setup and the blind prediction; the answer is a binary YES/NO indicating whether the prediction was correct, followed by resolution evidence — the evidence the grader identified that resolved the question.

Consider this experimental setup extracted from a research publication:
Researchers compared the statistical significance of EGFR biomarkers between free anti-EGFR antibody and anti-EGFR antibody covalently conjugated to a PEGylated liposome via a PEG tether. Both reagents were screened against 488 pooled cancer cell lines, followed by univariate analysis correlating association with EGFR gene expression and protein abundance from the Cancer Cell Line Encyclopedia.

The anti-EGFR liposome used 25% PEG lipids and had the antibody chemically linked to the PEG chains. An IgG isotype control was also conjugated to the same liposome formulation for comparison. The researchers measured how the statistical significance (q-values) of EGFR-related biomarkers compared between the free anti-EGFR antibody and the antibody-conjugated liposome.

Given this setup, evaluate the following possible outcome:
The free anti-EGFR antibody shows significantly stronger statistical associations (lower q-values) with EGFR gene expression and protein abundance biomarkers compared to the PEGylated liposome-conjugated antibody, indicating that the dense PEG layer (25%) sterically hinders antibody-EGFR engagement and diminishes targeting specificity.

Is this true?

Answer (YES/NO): YES